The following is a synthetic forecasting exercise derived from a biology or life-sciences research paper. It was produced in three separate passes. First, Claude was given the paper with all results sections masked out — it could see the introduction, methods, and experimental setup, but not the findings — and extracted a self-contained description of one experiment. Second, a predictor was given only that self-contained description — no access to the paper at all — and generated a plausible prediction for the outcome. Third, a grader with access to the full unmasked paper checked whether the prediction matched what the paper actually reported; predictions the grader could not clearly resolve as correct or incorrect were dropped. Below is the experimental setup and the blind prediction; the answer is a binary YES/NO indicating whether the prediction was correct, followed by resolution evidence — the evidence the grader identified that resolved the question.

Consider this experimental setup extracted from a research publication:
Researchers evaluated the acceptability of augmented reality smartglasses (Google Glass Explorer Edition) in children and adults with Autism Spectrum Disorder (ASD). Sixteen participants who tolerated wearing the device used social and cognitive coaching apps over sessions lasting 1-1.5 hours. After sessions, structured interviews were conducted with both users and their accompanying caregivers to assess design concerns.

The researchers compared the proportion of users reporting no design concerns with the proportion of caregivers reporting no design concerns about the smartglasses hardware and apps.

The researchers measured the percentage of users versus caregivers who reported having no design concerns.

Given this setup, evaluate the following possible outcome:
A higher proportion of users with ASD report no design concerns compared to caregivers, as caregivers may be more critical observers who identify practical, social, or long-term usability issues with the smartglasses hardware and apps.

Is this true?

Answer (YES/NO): NO